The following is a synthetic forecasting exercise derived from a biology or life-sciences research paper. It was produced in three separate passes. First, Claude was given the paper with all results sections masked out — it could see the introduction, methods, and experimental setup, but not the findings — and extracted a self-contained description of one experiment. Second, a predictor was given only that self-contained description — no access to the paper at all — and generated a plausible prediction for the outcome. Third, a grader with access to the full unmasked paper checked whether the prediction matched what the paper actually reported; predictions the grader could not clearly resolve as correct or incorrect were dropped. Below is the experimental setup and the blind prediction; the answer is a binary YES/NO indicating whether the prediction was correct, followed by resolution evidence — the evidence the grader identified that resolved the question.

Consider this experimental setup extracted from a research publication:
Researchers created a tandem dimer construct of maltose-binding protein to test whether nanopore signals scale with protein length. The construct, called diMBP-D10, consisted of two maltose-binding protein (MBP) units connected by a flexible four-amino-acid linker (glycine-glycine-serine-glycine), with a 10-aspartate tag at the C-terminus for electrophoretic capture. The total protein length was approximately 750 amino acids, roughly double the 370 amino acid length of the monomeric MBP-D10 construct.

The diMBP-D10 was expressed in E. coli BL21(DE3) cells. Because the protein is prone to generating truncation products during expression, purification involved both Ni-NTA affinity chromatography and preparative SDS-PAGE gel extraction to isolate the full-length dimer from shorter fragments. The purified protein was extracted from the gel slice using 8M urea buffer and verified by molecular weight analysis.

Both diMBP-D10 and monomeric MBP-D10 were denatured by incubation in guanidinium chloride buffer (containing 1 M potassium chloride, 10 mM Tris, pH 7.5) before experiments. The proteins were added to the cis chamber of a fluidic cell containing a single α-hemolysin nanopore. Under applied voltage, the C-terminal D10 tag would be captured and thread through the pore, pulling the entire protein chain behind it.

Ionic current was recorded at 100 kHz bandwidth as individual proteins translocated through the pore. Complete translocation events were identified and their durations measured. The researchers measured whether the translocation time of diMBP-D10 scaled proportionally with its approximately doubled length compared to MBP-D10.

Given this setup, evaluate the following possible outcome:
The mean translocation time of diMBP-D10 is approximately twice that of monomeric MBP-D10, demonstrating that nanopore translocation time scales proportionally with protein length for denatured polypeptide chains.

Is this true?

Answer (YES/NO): YES